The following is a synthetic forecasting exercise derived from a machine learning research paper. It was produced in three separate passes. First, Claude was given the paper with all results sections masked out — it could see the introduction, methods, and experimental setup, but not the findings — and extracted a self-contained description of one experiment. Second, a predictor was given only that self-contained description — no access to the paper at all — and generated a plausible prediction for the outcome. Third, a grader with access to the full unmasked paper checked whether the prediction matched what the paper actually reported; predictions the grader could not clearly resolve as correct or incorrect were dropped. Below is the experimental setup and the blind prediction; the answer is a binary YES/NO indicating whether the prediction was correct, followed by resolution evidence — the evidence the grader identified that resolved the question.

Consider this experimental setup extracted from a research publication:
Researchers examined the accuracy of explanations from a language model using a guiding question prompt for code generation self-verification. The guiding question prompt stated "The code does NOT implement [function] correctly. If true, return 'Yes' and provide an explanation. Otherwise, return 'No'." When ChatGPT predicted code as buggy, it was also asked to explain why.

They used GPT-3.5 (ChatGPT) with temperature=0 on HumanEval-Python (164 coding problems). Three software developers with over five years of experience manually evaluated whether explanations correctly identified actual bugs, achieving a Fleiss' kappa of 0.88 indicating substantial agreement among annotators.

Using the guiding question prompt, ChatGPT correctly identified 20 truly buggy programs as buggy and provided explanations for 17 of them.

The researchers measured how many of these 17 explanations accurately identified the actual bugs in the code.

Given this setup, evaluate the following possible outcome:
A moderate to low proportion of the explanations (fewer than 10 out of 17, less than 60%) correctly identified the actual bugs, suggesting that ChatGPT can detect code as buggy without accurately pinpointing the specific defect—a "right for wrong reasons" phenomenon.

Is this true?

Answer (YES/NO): NO